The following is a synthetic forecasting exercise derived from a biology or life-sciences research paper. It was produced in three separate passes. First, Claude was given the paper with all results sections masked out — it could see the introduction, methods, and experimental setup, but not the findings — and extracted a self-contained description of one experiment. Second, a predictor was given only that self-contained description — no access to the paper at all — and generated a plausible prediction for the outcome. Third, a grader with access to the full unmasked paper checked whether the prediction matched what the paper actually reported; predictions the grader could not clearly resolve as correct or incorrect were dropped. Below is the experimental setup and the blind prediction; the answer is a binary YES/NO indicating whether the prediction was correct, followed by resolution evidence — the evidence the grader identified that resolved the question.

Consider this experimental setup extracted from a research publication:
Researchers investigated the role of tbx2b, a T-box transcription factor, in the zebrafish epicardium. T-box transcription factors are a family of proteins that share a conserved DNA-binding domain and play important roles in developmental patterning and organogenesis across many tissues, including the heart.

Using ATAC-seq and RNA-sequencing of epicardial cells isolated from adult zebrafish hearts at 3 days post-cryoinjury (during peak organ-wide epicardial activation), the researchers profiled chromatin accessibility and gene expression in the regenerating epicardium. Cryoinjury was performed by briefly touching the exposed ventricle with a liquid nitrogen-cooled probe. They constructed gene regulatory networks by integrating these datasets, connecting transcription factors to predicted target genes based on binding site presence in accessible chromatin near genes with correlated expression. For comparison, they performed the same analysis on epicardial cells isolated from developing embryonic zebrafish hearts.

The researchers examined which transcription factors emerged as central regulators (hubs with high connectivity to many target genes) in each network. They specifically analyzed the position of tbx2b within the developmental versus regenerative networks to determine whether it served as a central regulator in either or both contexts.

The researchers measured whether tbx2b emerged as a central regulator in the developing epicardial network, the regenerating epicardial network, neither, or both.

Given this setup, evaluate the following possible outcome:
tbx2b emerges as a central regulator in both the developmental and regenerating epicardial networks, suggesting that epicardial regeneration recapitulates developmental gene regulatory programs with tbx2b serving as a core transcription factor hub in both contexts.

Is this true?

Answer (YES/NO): NO